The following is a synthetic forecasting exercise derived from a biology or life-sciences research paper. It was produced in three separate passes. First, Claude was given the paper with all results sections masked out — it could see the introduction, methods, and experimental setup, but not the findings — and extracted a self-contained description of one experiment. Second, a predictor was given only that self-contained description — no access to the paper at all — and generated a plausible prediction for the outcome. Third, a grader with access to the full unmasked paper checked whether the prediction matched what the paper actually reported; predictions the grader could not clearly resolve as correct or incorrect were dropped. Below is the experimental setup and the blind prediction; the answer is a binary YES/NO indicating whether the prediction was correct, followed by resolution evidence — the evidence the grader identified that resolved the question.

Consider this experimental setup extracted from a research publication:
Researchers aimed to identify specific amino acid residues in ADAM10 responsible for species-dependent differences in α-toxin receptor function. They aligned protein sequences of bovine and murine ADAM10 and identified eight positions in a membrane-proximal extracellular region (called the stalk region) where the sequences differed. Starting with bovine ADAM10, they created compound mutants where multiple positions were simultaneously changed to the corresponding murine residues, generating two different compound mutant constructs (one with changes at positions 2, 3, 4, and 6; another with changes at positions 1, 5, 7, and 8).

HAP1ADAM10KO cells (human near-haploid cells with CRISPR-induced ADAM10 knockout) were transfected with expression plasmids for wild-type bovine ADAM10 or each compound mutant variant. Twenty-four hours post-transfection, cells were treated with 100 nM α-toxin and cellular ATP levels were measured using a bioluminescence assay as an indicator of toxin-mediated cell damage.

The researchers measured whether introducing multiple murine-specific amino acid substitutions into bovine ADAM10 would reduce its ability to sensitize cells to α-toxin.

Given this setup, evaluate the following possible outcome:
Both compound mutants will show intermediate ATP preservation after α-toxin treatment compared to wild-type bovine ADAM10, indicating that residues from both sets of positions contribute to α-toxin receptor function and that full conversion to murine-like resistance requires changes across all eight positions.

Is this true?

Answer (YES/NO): NO